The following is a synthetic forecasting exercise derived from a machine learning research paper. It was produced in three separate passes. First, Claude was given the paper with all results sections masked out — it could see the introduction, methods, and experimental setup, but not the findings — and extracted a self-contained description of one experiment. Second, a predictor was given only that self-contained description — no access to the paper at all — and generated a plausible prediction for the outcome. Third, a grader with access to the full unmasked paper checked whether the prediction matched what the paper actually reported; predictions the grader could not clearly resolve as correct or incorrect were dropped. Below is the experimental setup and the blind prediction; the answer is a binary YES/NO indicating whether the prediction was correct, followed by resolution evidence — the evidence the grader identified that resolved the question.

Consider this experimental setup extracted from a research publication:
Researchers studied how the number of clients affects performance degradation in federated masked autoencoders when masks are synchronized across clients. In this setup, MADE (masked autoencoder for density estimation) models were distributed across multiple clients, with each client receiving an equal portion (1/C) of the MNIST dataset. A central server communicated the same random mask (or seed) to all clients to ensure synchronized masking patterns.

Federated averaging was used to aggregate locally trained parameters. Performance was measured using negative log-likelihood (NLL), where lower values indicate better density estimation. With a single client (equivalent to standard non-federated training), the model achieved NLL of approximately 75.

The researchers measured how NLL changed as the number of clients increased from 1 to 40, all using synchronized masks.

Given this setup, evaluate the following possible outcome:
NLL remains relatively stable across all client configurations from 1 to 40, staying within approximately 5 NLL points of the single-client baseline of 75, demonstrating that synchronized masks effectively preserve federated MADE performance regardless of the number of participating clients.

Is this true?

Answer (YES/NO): NO